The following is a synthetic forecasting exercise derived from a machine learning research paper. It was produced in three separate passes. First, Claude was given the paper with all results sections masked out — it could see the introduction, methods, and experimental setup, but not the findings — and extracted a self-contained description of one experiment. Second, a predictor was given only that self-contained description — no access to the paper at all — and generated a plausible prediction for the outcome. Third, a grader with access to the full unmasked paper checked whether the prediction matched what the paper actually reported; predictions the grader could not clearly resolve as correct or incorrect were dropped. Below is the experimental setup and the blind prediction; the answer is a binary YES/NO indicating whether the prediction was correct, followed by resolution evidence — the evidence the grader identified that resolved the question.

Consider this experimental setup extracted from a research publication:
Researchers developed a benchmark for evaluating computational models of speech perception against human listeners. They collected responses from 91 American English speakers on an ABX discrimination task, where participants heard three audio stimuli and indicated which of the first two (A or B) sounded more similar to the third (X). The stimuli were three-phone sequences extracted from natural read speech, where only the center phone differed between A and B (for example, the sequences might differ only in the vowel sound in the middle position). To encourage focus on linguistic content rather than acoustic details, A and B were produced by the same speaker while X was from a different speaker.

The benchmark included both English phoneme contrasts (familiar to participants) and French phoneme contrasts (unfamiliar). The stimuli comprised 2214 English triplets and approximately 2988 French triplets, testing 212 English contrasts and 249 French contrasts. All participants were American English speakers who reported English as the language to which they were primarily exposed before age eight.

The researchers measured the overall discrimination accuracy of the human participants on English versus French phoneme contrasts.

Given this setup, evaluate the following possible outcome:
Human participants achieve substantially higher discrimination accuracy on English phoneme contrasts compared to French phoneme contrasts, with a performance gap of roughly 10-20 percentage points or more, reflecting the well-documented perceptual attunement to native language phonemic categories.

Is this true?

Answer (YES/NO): NO